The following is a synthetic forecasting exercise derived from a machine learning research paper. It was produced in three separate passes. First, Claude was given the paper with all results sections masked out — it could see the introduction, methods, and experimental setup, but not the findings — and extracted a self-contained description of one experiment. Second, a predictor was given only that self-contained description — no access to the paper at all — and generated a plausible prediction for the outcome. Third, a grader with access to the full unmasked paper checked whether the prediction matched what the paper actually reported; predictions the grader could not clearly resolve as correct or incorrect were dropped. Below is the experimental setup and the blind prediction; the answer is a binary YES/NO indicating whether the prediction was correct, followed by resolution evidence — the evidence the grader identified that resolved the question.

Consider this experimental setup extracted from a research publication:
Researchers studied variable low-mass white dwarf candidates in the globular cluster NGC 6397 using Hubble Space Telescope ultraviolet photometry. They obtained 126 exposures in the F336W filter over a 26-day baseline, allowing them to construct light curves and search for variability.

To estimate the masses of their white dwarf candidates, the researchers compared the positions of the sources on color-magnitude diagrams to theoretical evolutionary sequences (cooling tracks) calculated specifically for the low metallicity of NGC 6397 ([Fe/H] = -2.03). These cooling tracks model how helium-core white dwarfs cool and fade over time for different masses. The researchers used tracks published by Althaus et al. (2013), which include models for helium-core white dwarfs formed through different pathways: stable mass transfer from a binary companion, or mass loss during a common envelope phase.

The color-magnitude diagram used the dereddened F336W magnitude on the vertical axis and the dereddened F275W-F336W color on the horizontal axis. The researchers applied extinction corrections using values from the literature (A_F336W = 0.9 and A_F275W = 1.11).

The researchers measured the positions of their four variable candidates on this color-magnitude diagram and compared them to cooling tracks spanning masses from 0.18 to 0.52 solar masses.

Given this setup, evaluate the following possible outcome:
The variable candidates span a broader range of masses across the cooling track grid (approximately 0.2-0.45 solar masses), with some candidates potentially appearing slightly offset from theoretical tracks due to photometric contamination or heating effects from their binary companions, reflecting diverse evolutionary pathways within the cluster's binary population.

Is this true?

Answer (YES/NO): NO